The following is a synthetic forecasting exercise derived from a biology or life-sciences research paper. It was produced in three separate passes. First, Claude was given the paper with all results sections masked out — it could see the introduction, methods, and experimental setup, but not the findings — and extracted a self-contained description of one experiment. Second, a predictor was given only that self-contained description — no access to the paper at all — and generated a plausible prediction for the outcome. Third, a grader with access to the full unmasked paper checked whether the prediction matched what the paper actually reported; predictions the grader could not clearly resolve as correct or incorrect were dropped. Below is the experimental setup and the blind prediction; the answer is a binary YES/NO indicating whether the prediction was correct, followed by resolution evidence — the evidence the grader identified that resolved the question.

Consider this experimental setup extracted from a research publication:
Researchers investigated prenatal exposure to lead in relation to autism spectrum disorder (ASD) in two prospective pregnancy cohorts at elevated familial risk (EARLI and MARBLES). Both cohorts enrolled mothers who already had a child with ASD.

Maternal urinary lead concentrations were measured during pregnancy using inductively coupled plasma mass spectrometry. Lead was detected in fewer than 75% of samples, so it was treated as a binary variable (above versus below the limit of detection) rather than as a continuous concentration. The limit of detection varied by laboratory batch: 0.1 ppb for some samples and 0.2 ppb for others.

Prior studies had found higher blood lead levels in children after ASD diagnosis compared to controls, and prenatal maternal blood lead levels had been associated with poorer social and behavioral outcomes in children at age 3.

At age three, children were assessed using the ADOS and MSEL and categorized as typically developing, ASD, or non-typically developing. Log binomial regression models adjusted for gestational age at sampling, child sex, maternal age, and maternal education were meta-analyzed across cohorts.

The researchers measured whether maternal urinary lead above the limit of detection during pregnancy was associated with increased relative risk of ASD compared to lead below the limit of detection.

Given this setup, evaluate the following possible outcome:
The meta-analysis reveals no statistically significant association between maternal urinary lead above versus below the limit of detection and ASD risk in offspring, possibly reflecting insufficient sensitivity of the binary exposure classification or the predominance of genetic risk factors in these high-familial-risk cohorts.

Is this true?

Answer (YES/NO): YES